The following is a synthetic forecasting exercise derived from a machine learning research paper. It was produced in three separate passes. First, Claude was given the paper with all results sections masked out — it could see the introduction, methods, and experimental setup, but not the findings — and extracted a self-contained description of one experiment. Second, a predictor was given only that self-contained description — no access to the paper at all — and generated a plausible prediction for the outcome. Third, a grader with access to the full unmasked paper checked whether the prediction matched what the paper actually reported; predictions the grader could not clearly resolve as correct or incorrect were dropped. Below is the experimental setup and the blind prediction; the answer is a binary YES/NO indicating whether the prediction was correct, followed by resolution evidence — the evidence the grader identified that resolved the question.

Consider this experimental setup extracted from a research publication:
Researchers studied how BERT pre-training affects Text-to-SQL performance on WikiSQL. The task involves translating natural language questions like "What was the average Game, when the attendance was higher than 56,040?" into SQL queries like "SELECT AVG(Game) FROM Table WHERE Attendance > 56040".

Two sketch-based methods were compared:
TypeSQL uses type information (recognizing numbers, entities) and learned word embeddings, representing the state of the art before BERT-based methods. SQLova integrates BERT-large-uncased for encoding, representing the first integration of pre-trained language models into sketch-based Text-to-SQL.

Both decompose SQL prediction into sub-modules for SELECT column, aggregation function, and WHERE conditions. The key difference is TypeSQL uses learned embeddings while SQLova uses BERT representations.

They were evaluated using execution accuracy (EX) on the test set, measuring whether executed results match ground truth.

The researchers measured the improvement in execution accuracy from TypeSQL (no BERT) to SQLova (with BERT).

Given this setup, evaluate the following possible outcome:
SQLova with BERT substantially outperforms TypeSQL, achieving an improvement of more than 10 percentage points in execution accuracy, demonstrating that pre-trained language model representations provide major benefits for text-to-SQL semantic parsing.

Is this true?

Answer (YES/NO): YES